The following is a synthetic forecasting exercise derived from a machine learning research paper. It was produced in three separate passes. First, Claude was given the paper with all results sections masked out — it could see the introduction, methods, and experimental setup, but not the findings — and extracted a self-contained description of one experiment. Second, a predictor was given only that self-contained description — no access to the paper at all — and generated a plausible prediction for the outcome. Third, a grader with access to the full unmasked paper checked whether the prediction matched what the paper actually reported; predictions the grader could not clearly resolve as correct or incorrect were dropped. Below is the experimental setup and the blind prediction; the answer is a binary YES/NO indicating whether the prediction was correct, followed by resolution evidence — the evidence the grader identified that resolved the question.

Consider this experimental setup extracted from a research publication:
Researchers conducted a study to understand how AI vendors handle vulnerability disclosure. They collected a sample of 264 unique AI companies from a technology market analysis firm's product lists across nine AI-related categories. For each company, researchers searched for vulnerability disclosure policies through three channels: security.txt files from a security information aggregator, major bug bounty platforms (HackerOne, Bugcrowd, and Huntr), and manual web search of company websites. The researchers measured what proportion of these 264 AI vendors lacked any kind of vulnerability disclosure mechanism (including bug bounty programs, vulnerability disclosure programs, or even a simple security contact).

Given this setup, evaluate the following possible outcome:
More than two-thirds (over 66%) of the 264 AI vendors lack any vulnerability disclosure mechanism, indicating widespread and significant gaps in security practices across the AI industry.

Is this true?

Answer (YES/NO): NO